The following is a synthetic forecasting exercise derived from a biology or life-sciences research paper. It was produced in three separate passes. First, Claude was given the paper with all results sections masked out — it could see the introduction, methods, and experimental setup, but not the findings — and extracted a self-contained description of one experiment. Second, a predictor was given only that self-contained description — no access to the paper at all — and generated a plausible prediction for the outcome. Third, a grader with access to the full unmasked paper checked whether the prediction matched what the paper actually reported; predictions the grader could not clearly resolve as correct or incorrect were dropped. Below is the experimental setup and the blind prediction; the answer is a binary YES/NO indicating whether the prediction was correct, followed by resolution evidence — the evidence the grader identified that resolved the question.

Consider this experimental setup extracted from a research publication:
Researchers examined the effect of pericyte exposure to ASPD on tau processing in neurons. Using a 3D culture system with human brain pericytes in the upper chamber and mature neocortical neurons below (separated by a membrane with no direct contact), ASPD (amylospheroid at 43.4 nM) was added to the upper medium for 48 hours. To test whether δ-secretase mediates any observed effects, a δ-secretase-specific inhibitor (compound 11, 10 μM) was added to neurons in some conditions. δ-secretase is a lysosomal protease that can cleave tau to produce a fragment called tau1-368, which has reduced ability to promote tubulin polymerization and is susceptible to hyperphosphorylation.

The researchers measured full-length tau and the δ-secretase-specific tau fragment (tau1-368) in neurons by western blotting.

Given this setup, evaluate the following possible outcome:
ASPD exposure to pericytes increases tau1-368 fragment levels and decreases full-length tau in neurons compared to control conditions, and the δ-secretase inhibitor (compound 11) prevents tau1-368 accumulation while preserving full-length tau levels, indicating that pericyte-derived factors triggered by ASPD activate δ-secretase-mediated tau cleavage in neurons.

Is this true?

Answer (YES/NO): YES